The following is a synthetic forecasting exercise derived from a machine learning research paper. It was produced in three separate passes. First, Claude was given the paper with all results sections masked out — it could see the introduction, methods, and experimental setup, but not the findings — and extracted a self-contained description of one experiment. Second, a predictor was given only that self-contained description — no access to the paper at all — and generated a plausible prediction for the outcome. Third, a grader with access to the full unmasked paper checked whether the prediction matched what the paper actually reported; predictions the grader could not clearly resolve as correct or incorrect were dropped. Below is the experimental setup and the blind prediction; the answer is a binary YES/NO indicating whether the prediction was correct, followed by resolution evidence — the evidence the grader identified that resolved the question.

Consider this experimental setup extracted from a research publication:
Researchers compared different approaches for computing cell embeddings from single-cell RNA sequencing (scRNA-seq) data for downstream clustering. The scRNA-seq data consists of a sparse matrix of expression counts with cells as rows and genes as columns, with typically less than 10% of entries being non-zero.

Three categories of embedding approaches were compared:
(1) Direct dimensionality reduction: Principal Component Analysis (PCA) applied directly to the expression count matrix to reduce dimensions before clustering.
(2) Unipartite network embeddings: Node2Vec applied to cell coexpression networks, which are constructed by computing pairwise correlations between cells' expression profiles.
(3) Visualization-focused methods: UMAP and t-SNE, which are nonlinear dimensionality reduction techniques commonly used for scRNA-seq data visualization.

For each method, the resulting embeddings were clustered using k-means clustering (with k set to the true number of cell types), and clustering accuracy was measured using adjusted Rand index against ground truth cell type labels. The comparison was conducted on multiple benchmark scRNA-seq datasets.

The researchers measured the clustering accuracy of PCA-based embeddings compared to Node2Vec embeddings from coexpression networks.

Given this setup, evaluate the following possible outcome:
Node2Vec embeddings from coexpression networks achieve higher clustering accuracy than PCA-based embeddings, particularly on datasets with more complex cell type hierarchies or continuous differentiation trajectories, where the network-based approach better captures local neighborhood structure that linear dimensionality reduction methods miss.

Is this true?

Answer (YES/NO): NO